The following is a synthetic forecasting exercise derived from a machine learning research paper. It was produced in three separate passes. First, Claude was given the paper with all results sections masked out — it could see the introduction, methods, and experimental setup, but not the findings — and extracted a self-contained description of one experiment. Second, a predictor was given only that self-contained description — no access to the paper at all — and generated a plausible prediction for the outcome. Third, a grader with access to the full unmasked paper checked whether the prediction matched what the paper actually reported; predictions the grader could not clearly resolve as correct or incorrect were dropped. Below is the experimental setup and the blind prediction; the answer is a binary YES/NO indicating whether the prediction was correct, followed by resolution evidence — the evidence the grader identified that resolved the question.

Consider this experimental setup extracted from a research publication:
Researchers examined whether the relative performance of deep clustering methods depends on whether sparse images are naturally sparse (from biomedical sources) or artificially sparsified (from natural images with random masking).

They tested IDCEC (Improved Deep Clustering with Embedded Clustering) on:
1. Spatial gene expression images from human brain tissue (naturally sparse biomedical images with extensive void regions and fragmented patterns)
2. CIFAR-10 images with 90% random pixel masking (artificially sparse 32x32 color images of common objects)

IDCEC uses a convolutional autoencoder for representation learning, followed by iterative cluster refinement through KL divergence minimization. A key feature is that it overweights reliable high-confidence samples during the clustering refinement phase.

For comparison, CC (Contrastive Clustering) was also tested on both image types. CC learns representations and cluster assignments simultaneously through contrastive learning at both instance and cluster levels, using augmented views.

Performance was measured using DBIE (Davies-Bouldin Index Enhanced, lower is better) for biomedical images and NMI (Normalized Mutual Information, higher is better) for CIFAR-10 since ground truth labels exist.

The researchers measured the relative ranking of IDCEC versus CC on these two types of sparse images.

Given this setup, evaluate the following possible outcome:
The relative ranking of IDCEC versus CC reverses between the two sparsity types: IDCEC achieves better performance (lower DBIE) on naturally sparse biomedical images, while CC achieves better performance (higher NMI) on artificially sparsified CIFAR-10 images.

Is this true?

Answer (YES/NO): YES